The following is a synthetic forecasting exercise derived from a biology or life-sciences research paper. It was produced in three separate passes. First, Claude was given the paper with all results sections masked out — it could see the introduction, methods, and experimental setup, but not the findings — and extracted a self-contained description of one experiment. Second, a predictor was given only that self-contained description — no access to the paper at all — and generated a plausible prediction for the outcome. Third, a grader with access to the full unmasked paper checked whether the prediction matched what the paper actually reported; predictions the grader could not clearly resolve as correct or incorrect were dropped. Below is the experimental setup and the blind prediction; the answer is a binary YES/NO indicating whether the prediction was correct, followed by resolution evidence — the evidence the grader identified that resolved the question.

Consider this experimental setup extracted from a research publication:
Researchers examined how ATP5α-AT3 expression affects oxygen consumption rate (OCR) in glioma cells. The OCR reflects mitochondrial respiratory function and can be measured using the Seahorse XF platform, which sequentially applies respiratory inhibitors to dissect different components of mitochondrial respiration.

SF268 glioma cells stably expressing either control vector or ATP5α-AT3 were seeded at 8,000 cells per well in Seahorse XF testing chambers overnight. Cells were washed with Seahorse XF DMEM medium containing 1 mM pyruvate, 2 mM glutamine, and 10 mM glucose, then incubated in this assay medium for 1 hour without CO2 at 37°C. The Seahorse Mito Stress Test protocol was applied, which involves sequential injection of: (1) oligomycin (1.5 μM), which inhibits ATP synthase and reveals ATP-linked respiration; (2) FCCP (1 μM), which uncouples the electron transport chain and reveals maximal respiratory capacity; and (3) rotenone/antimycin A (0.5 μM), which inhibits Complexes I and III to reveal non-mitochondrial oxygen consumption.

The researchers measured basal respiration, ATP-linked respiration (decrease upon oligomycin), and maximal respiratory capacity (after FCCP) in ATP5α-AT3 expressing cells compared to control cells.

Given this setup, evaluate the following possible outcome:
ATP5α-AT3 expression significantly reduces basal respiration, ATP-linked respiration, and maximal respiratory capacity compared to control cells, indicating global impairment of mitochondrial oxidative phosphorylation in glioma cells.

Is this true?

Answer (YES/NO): YES